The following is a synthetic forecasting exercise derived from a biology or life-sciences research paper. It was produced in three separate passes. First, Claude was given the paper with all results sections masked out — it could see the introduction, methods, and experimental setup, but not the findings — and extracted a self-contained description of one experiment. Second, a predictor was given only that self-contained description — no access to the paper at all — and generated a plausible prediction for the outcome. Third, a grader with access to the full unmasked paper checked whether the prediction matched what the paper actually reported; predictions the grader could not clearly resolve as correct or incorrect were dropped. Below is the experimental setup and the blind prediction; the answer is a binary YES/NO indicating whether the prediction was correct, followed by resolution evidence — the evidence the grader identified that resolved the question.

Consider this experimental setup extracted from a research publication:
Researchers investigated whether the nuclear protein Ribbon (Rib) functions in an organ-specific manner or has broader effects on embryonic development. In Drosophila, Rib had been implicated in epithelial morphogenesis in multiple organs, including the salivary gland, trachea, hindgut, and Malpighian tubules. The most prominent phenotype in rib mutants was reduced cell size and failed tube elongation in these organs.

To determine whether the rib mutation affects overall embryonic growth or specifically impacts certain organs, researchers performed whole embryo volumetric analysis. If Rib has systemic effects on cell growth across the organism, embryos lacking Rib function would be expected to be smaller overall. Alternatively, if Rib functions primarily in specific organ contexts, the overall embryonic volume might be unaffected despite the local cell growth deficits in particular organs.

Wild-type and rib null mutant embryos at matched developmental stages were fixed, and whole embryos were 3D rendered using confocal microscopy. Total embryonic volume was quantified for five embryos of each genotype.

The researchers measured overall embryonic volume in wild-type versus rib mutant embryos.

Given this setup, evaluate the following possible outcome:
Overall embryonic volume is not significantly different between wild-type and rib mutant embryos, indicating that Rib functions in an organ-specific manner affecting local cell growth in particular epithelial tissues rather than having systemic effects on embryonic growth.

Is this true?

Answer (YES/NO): YES